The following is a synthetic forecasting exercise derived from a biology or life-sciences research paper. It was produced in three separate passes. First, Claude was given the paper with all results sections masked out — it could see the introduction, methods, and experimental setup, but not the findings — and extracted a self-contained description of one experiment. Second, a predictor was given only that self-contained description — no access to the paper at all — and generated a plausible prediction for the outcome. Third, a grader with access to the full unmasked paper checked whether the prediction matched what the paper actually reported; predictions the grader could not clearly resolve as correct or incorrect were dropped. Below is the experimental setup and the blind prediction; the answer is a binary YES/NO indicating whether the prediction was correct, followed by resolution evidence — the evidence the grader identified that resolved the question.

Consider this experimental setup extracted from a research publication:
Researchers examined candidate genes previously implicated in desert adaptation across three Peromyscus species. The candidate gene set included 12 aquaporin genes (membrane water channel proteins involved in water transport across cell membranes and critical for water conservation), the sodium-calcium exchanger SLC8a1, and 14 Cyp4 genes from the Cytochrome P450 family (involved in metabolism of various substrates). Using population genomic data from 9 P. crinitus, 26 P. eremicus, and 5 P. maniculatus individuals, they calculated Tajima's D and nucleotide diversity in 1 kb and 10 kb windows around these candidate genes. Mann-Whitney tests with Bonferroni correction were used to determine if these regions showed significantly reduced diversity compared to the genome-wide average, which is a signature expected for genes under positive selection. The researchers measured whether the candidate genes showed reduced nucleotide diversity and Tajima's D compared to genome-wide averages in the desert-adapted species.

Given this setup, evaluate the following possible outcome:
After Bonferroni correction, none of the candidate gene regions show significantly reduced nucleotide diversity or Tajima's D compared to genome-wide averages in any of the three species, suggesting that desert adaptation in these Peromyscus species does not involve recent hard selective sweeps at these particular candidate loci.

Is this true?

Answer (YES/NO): NO